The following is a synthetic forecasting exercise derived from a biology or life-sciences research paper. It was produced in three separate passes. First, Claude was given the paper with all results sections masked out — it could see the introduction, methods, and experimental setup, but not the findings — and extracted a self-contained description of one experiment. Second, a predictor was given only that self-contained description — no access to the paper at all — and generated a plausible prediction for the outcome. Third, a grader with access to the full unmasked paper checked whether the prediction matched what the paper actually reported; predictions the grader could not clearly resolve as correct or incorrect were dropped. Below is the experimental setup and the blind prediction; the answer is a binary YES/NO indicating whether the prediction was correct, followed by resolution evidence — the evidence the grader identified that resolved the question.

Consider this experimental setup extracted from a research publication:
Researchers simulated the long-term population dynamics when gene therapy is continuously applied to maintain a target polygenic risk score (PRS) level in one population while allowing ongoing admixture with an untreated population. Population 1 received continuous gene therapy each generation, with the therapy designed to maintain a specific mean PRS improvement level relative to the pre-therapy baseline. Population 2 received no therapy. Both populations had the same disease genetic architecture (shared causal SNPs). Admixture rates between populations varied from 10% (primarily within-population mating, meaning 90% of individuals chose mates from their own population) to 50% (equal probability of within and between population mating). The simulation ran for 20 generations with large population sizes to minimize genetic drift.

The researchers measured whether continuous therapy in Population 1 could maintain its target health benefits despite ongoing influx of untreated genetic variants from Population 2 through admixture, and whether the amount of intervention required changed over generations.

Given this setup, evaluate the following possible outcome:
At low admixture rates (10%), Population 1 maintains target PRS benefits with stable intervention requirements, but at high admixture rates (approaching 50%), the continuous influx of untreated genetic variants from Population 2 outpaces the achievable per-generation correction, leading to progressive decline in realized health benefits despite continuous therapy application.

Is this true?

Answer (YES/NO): NO